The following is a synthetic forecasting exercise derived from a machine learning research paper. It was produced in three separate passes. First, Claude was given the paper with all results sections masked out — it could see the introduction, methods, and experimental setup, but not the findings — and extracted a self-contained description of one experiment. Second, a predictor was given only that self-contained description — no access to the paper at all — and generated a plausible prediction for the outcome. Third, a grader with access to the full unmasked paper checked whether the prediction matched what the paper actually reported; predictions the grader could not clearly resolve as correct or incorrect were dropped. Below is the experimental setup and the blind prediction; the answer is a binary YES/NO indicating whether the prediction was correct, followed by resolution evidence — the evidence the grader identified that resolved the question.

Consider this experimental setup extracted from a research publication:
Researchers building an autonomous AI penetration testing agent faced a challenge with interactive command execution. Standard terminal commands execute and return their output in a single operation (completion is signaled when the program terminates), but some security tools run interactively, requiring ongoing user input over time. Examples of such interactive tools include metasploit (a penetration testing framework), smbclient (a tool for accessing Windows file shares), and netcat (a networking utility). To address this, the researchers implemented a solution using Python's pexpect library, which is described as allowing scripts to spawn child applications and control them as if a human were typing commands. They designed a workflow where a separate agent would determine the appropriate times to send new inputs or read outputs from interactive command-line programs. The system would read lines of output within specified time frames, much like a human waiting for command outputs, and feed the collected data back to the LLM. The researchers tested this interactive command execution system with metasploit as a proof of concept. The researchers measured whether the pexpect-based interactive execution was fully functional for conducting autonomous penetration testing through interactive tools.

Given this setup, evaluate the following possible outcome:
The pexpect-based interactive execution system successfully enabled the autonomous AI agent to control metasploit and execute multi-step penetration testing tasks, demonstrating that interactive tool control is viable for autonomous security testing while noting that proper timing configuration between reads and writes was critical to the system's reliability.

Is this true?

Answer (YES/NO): NO